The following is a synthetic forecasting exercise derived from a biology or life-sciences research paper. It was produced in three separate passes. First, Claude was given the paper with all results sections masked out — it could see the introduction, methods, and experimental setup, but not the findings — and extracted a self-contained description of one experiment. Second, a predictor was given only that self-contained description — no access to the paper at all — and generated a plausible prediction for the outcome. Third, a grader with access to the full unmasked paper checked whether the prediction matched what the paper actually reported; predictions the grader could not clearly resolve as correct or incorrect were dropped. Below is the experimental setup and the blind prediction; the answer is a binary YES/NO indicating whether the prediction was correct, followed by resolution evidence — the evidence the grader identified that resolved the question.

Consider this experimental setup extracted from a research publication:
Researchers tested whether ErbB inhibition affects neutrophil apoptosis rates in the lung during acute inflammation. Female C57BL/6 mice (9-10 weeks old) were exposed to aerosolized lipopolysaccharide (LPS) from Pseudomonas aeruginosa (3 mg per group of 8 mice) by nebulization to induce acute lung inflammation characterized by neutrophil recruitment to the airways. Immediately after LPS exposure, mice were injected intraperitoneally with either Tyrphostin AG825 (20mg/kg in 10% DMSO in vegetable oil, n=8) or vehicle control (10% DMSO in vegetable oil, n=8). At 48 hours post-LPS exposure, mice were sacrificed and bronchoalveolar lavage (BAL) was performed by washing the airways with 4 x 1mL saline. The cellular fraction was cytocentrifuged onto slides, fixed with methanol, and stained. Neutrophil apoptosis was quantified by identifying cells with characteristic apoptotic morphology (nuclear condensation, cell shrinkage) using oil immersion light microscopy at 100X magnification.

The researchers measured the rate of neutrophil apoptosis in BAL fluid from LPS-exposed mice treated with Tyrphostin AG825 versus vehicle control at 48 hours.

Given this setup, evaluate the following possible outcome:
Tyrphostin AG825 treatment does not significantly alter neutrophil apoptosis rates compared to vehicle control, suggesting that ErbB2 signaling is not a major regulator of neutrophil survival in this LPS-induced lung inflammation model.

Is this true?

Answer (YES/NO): NO